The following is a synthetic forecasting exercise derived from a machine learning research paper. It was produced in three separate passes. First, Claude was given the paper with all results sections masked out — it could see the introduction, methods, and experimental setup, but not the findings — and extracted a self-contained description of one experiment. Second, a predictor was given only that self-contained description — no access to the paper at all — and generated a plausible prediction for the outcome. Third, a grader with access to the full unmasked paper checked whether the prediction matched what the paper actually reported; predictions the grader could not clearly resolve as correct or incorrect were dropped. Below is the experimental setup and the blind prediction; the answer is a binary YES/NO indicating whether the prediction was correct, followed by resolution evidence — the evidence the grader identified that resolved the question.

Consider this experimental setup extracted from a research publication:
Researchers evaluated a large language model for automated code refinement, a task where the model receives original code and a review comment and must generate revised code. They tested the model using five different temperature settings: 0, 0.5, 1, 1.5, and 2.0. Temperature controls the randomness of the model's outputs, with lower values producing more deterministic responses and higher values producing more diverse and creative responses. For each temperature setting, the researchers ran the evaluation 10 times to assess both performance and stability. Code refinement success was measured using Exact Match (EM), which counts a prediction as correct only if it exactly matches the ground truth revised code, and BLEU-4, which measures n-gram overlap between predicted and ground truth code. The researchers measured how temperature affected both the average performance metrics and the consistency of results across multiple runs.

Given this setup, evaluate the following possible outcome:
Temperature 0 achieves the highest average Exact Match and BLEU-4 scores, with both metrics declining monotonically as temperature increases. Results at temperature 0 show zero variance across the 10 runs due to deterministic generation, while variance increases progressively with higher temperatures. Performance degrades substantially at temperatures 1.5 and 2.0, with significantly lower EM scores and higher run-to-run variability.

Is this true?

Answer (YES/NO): NO